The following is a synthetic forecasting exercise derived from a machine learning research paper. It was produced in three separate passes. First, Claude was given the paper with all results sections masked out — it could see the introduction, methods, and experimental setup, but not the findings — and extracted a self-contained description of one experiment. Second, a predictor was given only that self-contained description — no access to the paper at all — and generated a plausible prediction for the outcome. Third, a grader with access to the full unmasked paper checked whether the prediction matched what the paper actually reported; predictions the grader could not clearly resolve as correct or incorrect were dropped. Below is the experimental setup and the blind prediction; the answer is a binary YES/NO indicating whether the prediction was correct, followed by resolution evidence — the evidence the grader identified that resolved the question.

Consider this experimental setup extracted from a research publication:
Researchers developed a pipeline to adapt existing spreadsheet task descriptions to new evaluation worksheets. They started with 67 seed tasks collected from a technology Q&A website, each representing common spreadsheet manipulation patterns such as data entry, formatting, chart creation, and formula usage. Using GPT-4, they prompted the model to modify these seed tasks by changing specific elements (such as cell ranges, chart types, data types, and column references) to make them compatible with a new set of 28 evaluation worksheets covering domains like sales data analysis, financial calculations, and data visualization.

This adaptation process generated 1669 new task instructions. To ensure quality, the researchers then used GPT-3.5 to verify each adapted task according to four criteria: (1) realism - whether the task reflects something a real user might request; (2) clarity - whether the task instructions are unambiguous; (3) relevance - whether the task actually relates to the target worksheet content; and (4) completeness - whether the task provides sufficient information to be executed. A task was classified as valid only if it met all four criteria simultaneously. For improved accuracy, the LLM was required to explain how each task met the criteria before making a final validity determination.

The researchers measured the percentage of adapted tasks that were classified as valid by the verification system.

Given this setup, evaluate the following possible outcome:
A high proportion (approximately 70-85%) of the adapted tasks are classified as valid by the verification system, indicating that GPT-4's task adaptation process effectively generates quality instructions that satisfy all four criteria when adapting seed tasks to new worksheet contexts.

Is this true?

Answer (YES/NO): NO